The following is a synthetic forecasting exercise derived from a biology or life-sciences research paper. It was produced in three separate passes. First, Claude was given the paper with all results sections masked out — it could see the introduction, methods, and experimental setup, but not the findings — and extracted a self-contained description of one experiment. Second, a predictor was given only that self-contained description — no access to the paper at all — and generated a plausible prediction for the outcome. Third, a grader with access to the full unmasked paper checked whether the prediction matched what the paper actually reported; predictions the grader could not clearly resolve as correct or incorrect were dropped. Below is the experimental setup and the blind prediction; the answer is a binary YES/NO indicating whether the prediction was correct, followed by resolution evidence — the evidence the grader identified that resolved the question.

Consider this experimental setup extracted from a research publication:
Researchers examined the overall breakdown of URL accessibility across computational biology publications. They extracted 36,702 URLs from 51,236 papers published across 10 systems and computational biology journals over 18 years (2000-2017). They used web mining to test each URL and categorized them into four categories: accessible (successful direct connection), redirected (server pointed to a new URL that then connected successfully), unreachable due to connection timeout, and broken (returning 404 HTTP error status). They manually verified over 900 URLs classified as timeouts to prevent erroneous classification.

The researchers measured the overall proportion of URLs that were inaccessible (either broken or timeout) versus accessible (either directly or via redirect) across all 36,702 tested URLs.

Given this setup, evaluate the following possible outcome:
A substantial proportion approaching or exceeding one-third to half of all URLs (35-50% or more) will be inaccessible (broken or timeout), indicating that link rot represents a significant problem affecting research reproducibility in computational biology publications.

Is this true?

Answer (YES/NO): NO